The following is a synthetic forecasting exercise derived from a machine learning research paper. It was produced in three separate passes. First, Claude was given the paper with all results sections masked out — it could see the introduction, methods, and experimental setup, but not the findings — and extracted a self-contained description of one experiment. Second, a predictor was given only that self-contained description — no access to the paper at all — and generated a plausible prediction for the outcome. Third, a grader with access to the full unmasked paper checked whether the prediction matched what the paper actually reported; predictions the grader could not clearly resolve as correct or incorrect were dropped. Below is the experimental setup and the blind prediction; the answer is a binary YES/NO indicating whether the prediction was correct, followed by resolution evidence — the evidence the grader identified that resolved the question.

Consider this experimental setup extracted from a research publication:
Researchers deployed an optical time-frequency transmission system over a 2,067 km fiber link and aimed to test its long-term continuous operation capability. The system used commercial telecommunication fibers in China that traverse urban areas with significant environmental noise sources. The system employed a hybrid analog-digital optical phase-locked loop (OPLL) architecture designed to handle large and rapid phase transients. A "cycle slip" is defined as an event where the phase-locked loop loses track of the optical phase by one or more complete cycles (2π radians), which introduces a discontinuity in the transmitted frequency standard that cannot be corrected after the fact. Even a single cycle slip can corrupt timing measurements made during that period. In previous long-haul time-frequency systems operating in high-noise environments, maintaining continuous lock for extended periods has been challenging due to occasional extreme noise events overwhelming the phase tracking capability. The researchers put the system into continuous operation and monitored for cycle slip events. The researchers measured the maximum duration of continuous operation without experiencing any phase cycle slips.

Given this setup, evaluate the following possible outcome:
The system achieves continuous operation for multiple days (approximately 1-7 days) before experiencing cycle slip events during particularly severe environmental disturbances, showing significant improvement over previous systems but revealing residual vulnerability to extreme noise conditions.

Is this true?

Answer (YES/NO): NO